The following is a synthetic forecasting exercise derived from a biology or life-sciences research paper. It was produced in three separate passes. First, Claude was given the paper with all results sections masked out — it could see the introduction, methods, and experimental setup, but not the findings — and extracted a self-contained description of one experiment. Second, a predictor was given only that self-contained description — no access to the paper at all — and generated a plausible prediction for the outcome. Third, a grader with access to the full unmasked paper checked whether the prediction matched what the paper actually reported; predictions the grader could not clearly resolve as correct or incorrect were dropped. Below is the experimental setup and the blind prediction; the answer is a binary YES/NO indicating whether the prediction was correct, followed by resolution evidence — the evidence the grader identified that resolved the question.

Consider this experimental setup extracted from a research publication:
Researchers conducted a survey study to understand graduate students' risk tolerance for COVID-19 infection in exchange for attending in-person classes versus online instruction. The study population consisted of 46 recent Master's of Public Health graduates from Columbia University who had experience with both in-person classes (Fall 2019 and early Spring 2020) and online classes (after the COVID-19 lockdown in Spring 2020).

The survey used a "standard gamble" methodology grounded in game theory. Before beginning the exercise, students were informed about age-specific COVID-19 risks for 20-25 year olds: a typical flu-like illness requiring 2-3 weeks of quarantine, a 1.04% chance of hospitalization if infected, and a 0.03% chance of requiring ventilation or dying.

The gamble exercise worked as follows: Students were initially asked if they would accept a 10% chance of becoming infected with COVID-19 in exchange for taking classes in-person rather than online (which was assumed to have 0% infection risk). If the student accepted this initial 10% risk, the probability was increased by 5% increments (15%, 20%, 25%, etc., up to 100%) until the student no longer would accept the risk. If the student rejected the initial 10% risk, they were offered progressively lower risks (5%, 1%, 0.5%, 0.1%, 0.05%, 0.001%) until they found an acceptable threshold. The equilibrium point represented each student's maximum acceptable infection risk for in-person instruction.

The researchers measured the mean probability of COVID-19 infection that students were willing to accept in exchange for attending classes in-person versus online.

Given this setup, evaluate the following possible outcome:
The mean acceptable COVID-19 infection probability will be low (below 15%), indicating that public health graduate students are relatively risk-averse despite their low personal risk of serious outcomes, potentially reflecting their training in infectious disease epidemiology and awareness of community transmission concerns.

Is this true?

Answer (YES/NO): NO